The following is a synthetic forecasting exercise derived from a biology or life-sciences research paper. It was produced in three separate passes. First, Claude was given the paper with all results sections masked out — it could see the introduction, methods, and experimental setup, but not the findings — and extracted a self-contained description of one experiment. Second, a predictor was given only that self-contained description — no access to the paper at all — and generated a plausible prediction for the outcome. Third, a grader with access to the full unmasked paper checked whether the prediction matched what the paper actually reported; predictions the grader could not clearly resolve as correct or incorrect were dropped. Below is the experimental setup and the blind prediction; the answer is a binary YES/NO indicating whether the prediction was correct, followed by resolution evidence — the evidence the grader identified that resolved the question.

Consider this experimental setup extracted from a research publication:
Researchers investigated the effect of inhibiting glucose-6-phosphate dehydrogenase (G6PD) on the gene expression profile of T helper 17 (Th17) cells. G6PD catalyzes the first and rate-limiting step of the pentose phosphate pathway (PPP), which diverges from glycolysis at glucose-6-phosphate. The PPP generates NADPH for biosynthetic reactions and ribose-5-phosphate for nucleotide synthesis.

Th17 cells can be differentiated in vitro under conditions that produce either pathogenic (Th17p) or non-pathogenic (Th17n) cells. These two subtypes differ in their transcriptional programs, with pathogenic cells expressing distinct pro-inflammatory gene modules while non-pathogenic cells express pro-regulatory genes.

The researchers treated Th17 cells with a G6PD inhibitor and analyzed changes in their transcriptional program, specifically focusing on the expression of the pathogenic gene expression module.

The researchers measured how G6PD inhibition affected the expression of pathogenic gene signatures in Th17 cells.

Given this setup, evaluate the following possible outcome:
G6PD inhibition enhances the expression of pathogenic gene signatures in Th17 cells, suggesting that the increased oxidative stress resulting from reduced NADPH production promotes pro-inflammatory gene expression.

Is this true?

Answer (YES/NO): NO